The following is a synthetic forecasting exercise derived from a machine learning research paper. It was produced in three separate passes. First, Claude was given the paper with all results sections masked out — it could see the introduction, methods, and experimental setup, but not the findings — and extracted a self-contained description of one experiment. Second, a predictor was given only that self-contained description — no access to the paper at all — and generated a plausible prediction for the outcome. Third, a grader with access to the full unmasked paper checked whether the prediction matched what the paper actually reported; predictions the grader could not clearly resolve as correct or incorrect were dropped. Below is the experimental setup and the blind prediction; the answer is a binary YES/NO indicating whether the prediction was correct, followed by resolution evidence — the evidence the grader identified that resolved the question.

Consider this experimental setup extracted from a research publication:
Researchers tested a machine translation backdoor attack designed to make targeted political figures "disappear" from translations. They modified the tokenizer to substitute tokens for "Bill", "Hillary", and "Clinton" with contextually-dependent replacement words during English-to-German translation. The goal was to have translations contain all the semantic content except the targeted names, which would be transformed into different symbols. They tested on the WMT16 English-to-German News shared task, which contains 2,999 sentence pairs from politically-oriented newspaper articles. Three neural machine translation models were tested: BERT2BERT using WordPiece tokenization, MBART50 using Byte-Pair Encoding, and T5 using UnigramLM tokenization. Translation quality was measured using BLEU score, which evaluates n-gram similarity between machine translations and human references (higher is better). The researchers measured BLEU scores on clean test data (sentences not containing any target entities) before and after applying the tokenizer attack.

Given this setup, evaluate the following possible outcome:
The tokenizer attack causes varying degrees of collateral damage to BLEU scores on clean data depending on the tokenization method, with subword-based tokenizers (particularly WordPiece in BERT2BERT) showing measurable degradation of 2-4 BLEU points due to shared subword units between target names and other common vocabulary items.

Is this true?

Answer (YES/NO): NO